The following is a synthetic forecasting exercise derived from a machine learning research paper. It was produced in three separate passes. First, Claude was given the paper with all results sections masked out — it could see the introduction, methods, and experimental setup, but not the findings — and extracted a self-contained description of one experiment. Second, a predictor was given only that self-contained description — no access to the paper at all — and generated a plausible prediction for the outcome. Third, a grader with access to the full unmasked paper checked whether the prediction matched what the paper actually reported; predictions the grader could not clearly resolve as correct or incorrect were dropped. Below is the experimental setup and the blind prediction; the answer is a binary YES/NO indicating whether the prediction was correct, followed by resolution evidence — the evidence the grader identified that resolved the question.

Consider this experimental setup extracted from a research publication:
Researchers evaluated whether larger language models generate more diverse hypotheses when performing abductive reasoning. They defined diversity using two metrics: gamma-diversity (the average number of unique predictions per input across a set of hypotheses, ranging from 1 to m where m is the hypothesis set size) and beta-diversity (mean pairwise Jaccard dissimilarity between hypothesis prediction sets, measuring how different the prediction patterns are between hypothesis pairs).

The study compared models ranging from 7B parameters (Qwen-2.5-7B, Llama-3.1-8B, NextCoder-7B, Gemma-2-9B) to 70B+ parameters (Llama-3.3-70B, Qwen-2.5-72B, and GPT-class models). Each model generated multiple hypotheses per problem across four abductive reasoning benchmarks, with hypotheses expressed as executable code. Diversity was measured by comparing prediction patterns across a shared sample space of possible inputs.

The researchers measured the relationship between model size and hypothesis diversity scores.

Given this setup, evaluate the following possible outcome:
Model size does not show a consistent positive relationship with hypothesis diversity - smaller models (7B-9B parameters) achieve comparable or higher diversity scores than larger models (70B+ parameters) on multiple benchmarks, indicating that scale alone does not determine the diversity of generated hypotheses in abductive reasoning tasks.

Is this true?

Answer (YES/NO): YES